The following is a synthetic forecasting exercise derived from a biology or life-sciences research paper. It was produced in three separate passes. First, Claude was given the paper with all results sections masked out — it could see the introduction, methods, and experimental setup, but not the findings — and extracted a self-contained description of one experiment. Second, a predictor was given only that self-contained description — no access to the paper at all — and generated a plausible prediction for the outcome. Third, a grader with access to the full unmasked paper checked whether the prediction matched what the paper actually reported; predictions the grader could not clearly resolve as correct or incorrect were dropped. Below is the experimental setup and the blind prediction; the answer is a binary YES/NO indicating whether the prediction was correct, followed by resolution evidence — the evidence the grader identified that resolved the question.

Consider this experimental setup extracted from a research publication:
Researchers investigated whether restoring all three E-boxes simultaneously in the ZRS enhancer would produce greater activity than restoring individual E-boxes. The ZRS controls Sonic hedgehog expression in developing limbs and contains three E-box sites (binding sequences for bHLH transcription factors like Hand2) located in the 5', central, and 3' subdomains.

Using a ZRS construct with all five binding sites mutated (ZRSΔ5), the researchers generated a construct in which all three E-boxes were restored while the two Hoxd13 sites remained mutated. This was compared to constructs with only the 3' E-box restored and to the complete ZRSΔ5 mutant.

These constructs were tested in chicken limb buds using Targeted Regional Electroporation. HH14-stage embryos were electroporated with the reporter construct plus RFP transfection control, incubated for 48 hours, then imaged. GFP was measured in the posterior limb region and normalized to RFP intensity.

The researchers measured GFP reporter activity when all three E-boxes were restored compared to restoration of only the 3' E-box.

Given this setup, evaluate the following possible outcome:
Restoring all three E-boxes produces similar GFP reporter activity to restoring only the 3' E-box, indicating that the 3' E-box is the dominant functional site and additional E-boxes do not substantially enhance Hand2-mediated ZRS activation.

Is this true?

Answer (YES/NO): NO